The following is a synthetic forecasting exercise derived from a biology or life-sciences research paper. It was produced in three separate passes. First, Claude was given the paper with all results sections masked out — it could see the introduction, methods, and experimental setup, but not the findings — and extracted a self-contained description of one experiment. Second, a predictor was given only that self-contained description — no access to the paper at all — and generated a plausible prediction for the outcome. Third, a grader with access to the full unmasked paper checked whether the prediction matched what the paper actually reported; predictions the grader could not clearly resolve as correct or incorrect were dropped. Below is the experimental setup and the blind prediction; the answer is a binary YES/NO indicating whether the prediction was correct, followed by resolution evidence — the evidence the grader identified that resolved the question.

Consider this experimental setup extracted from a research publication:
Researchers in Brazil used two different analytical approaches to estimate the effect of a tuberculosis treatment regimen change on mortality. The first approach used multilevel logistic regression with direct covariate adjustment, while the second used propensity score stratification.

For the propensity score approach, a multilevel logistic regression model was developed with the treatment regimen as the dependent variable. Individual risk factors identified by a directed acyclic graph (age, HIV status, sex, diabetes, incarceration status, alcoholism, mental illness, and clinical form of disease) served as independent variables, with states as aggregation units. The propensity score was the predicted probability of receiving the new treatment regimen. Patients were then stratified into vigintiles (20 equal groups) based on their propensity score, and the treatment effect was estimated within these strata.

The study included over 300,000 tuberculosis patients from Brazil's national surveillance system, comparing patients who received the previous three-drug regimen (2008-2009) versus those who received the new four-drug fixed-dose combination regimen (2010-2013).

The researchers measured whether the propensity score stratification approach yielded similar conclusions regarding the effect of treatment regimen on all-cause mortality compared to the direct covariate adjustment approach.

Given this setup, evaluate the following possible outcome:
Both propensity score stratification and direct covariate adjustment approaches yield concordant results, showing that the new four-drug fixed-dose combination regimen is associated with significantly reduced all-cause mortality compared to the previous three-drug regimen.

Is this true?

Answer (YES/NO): NO